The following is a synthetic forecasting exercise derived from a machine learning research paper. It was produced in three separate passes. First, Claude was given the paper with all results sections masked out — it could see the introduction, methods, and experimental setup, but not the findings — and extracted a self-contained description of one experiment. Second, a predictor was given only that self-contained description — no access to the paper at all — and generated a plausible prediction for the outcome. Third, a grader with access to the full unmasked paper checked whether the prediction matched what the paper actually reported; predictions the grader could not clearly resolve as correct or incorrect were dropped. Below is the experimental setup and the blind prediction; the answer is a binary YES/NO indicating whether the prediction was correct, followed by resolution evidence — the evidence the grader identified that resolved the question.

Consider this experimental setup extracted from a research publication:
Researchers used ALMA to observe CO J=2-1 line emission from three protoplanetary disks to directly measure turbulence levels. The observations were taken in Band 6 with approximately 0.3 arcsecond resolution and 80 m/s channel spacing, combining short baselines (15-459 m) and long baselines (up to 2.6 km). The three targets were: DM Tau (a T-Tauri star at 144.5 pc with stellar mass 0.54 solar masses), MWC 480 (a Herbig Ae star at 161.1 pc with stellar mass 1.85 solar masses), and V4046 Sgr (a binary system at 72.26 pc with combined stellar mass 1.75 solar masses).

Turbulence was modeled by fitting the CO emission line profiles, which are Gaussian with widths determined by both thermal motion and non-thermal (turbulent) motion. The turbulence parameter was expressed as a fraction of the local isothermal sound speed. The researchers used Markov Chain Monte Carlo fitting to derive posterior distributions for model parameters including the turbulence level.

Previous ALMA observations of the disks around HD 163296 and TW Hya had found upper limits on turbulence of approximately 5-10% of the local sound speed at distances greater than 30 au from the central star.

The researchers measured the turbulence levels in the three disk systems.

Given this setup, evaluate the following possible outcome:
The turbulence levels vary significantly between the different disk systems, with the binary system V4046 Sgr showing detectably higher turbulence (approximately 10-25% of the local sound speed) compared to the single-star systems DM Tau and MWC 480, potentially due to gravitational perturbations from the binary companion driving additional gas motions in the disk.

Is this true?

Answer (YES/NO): NO